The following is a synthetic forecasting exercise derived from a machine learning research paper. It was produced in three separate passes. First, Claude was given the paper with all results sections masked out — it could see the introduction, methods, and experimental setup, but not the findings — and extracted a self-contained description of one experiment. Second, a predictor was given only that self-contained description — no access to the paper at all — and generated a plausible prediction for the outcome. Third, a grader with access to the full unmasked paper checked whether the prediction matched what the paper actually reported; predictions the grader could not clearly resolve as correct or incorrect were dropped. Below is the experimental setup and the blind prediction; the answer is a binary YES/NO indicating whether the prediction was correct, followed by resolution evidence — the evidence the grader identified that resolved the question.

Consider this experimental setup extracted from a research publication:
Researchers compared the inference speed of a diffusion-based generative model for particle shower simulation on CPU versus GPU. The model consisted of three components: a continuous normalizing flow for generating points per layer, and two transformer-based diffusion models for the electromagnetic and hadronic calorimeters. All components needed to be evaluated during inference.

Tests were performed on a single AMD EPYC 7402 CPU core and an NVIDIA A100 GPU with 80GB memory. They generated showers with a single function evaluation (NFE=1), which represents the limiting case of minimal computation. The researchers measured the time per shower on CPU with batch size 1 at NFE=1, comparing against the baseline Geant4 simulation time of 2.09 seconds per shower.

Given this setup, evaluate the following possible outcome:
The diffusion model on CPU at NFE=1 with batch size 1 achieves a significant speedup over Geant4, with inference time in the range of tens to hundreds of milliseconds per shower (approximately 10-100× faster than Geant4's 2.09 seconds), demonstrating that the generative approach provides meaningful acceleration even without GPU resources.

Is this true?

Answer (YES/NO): NO